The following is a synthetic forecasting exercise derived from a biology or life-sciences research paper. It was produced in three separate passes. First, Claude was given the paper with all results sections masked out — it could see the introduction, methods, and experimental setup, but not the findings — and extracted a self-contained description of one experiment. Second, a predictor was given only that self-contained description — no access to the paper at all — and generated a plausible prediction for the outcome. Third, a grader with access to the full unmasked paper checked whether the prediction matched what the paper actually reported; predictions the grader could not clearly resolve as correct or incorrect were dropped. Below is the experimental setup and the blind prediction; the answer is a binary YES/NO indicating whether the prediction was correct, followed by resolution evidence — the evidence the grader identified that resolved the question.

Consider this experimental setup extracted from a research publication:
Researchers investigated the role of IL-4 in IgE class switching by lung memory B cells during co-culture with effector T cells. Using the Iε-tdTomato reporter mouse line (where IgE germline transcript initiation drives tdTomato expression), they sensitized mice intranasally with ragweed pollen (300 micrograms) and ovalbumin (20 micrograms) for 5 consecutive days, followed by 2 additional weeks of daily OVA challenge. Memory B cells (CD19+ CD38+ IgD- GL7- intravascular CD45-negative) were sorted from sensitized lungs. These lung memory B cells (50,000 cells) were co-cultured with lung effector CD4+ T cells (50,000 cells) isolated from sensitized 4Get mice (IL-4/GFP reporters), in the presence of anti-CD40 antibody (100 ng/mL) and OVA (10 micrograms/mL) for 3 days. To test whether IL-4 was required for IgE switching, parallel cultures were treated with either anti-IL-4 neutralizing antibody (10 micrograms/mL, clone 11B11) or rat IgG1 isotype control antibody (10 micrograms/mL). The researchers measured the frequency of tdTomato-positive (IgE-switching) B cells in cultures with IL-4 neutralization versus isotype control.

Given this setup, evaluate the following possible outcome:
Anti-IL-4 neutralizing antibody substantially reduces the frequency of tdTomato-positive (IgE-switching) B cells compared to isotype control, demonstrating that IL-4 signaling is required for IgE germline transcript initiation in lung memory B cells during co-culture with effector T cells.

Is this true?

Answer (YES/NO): YES